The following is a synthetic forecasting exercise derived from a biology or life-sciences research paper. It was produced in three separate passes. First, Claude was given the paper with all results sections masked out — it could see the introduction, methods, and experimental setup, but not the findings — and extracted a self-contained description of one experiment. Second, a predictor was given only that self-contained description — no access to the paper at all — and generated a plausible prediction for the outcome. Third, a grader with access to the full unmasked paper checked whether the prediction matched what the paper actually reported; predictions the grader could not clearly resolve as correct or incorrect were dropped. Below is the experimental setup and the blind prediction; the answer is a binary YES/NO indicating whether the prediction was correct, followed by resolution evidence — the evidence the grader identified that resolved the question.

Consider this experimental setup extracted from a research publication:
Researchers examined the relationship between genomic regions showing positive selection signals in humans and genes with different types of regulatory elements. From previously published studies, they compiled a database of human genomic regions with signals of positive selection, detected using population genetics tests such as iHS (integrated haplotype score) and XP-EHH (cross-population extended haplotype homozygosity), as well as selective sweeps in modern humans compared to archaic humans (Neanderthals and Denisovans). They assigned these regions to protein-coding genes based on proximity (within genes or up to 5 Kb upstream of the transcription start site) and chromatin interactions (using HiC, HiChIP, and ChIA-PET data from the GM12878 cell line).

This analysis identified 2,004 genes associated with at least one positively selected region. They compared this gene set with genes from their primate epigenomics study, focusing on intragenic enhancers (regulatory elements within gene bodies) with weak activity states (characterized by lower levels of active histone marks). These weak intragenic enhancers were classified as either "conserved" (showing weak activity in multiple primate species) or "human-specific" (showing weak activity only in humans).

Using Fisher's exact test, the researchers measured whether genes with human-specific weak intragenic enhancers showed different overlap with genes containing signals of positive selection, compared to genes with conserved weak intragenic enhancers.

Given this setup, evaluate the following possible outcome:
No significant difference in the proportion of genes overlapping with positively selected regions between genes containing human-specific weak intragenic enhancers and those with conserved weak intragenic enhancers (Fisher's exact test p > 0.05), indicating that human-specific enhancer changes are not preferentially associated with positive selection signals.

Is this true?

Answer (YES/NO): NO